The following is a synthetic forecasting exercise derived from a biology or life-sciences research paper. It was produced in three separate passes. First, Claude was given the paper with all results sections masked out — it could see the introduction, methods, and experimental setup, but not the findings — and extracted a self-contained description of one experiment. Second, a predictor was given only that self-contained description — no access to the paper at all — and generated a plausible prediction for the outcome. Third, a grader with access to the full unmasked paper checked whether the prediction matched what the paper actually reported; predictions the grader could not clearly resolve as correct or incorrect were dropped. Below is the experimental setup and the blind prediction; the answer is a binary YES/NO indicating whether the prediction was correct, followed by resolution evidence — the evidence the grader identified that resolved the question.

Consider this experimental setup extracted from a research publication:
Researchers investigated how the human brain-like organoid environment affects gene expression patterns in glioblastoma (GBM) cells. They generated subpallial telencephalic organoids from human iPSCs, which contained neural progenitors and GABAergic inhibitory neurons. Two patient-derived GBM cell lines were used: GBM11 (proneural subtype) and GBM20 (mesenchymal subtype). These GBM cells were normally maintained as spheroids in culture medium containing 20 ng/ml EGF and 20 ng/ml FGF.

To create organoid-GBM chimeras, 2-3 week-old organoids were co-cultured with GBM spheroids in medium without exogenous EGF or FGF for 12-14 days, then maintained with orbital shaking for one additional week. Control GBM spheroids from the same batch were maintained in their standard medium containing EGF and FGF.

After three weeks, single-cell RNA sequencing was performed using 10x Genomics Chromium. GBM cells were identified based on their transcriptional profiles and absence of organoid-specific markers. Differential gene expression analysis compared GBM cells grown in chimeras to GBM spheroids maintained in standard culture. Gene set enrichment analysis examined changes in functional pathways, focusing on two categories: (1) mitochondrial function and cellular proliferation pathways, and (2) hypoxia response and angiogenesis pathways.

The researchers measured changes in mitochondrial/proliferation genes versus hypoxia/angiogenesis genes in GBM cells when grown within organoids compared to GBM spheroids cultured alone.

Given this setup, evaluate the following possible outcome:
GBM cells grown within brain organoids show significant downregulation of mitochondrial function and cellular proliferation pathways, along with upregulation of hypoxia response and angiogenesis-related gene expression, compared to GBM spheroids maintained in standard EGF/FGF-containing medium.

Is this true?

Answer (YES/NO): YES